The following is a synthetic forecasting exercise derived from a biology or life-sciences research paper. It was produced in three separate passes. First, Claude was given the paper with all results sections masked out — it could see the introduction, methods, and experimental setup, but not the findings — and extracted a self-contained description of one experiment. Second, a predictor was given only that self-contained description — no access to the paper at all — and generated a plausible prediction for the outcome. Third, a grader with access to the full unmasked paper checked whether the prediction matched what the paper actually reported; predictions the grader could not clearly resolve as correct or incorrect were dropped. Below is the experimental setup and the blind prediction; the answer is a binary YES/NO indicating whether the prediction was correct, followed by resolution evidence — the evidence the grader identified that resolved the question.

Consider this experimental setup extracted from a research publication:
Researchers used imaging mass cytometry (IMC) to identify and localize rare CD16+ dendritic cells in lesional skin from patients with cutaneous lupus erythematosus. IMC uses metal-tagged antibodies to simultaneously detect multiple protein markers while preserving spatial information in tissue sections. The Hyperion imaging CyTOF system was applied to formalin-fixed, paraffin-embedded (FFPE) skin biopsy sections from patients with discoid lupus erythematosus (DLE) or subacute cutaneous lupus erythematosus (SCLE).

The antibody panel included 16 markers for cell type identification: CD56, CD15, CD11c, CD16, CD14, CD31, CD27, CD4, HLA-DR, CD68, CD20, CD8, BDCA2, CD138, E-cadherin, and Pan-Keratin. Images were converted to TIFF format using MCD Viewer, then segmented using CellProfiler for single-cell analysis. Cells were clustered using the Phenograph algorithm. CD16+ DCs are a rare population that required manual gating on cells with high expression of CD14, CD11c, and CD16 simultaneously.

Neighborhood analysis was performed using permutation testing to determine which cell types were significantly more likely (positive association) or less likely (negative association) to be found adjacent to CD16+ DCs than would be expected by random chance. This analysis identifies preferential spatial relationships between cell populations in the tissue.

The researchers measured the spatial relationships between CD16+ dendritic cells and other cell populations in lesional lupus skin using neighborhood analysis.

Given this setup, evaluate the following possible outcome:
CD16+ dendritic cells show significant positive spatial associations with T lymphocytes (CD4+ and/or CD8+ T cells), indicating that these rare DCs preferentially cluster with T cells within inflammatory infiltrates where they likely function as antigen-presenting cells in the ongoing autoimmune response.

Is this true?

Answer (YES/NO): NO